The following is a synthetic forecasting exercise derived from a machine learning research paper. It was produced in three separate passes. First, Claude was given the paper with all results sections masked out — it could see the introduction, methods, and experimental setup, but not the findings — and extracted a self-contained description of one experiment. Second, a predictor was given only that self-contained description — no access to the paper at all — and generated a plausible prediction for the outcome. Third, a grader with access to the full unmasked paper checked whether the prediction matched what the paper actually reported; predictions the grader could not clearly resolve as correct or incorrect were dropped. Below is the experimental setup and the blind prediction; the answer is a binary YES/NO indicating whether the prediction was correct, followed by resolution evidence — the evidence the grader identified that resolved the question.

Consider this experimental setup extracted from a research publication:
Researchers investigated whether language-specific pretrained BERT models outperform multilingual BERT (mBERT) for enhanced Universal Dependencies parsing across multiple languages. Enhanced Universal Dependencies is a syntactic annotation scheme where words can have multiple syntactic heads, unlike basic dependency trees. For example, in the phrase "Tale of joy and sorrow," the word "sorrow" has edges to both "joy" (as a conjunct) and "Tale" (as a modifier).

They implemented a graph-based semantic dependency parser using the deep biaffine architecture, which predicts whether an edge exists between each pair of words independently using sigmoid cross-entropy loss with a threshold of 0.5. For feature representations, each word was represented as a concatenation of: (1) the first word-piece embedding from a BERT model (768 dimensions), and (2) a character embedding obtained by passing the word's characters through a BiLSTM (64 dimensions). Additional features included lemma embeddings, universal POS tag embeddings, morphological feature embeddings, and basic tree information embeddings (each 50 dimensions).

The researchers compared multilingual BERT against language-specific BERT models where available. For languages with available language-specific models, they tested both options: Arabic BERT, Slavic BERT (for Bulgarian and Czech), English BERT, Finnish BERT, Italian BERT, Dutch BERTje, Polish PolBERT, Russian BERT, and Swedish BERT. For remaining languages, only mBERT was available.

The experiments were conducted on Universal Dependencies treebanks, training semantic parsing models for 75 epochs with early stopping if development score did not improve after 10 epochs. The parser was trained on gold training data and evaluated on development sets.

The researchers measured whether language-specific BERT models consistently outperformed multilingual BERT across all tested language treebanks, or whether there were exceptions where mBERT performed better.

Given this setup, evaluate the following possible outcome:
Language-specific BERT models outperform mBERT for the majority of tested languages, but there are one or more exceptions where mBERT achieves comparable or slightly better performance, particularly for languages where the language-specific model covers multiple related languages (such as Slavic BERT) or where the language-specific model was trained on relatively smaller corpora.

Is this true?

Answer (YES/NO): NO